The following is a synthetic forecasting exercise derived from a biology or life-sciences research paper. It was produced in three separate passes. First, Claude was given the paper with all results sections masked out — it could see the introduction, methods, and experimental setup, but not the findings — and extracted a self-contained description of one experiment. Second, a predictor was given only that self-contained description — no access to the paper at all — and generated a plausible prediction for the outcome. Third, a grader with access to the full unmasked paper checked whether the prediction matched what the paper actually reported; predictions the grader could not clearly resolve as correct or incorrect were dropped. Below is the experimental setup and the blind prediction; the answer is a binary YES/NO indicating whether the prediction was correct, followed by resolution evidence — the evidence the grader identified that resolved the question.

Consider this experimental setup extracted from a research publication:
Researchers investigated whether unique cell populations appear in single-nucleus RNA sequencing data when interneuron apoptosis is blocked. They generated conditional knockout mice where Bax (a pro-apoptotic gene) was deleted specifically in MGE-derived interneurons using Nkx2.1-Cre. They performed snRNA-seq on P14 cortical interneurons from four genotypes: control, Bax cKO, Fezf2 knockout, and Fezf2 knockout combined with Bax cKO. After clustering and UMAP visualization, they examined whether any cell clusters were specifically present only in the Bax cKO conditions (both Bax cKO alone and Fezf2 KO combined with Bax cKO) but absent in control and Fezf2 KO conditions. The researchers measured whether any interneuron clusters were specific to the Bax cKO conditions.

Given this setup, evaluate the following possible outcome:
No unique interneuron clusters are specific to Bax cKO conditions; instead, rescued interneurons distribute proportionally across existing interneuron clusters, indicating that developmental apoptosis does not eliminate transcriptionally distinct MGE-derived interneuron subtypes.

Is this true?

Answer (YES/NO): NO